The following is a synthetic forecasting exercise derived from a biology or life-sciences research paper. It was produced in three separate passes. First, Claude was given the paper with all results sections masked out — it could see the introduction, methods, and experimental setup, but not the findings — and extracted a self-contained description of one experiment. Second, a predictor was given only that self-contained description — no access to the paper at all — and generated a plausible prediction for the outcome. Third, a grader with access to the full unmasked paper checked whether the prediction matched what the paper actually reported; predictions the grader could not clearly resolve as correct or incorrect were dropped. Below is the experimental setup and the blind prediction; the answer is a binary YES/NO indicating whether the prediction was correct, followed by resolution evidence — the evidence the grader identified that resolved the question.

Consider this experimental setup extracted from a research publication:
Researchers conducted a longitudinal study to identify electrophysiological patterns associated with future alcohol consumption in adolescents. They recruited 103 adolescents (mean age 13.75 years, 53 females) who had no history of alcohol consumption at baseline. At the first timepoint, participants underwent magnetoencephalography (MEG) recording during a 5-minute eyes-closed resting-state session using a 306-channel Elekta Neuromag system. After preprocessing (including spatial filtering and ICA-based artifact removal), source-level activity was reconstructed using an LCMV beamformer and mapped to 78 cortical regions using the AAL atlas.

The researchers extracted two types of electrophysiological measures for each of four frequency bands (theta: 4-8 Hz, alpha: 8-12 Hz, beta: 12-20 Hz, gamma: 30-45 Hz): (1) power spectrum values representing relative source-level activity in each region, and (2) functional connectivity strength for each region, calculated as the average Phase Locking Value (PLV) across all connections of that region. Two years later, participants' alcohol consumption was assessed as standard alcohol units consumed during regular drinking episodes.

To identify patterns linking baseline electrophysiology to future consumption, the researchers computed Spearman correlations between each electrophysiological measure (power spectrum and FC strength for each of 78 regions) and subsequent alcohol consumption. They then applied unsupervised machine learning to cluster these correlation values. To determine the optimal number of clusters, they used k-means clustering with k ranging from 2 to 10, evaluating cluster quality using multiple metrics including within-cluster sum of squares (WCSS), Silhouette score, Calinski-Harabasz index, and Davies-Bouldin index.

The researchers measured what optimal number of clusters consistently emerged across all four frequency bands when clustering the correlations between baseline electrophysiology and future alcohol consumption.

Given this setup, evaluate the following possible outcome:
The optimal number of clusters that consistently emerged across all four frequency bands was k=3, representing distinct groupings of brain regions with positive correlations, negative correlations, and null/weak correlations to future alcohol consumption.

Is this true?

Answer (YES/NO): NO